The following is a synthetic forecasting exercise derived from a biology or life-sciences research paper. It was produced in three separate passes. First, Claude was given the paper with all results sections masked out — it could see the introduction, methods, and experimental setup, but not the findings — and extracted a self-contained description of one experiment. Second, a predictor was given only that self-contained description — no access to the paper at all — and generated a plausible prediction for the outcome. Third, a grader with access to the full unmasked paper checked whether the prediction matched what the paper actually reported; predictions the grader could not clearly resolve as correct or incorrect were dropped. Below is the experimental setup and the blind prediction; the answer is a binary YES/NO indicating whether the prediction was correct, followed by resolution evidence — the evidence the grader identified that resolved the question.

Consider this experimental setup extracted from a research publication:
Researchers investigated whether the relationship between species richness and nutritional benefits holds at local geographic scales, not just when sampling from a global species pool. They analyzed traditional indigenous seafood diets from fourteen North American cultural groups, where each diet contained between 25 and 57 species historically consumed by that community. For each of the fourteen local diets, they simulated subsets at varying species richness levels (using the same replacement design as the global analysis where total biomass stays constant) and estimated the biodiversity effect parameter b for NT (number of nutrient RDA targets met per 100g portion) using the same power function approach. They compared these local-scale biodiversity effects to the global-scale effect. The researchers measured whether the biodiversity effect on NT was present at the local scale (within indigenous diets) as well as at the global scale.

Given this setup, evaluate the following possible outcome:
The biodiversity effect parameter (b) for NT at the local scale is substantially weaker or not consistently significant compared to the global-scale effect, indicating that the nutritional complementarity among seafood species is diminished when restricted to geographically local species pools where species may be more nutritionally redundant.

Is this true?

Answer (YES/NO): NO